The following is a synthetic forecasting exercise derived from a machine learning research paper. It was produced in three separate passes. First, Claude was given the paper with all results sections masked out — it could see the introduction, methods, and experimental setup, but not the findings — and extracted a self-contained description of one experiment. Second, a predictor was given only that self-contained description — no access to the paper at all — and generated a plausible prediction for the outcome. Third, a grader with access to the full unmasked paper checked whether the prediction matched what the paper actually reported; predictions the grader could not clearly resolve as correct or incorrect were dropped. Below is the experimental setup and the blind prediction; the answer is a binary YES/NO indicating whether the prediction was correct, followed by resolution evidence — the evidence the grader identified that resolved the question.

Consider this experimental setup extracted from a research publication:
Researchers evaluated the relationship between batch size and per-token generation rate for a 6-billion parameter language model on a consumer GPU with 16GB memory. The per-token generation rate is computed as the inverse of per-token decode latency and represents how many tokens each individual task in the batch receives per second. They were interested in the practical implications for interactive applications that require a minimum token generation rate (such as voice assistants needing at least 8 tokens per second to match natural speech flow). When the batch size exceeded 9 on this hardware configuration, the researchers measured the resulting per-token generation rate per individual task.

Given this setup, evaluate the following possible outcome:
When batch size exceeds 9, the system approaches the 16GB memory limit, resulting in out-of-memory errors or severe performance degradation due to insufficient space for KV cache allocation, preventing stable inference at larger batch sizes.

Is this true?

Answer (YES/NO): NO